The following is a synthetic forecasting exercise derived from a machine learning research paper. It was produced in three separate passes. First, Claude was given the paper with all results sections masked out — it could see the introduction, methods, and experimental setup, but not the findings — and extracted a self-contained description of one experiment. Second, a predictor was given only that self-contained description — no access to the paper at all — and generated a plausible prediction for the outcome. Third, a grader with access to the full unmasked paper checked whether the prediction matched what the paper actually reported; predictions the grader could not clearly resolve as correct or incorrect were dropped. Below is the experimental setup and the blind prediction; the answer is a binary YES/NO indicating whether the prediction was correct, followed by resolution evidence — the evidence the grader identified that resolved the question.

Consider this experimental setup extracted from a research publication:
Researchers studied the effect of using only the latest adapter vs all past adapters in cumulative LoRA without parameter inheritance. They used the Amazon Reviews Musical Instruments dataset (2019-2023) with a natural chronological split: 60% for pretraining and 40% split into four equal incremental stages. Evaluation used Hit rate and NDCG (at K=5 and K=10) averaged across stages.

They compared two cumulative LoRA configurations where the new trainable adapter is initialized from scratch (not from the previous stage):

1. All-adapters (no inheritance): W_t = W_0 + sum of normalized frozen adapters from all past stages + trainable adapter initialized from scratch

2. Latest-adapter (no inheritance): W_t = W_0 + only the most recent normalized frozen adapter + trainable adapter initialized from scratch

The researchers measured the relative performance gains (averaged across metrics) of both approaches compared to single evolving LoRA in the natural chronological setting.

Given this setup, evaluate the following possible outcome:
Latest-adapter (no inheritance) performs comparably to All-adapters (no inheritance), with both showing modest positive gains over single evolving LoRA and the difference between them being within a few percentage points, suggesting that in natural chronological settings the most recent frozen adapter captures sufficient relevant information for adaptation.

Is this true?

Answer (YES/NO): NO